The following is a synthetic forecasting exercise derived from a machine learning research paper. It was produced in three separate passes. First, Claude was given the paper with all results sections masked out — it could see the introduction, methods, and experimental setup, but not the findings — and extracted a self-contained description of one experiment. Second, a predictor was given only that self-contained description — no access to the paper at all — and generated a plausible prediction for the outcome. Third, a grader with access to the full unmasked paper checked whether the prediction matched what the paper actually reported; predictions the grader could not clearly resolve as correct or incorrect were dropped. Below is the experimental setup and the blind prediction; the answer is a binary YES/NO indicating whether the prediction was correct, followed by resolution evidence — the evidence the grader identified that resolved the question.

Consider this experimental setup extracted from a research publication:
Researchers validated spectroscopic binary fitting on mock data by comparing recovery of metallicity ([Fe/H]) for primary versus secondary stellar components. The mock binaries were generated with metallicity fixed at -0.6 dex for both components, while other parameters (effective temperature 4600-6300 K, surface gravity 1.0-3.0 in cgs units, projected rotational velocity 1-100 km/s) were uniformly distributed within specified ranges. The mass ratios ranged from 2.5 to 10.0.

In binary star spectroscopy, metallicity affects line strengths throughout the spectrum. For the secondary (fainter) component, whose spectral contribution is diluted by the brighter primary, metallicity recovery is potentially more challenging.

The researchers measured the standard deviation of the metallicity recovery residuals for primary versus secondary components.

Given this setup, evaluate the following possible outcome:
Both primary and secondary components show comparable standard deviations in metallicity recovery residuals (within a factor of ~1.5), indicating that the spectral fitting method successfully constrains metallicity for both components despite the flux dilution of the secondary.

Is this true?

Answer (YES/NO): NO